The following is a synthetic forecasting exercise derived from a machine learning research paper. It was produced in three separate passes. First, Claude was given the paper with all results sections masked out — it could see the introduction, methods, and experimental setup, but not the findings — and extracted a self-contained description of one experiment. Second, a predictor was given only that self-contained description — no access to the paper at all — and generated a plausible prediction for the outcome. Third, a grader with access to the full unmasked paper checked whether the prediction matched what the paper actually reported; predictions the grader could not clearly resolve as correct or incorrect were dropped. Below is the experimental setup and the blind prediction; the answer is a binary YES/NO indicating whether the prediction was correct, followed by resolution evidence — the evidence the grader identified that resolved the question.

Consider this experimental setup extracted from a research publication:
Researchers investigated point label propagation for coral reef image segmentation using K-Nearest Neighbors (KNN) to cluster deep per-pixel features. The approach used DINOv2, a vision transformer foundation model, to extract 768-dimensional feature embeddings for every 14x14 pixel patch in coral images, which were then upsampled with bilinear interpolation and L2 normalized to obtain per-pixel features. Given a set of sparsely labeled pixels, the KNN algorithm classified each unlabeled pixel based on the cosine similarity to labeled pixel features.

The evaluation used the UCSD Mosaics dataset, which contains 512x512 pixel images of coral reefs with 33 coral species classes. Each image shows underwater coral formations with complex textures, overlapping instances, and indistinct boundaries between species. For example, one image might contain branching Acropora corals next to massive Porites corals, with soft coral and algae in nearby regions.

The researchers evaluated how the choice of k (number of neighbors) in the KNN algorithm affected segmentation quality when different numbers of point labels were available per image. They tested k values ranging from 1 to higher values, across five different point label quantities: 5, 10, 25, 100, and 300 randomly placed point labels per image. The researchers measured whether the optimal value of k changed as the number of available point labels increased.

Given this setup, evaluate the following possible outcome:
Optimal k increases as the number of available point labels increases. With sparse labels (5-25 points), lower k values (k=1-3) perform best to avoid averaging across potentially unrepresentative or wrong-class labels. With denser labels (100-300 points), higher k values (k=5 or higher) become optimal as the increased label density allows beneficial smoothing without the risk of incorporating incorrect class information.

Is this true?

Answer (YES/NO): NO